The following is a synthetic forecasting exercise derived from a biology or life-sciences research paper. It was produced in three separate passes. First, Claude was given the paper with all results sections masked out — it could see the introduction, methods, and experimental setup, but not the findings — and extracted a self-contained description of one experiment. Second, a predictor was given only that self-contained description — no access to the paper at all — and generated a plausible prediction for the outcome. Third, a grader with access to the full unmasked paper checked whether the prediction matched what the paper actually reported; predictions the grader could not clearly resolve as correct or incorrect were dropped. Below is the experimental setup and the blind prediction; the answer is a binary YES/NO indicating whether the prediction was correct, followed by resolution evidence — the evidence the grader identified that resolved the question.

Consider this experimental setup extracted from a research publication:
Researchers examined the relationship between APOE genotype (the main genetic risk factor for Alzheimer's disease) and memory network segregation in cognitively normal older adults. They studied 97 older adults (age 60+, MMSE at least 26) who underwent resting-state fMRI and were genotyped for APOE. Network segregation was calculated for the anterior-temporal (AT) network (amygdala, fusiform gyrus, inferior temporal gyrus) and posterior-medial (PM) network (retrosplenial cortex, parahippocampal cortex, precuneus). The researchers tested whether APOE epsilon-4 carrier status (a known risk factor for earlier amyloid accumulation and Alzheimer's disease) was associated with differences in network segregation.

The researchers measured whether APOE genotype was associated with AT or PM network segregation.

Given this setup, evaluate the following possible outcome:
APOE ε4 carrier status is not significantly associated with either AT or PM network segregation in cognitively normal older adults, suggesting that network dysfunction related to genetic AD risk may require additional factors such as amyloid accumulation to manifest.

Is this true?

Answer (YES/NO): YES